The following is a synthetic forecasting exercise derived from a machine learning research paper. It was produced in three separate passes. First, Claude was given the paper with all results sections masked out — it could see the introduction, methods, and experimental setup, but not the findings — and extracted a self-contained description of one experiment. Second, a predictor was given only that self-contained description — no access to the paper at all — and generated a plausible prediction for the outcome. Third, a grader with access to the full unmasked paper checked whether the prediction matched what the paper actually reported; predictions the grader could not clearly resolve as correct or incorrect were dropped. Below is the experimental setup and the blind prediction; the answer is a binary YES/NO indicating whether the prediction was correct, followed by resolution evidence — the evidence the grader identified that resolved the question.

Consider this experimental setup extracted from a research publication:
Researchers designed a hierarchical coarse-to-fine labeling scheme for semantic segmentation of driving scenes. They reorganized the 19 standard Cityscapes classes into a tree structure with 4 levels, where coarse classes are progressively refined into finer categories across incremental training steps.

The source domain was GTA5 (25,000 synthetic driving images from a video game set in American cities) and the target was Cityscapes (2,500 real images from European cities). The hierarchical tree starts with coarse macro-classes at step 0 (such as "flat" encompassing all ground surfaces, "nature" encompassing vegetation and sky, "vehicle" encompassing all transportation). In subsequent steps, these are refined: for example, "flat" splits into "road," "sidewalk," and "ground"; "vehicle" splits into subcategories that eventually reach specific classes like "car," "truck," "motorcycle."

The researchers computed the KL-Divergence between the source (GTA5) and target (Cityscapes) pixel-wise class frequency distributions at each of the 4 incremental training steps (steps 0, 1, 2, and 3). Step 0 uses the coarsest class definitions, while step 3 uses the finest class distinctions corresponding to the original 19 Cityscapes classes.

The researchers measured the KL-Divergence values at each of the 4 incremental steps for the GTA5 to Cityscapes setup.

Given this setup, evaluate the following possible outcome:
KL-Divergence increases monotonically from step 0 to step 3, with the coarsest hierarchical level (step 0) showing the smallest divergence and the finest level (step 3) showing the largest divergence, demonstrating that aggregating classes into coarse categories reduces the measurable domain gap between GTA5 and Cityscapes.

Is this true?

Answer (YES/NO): NO